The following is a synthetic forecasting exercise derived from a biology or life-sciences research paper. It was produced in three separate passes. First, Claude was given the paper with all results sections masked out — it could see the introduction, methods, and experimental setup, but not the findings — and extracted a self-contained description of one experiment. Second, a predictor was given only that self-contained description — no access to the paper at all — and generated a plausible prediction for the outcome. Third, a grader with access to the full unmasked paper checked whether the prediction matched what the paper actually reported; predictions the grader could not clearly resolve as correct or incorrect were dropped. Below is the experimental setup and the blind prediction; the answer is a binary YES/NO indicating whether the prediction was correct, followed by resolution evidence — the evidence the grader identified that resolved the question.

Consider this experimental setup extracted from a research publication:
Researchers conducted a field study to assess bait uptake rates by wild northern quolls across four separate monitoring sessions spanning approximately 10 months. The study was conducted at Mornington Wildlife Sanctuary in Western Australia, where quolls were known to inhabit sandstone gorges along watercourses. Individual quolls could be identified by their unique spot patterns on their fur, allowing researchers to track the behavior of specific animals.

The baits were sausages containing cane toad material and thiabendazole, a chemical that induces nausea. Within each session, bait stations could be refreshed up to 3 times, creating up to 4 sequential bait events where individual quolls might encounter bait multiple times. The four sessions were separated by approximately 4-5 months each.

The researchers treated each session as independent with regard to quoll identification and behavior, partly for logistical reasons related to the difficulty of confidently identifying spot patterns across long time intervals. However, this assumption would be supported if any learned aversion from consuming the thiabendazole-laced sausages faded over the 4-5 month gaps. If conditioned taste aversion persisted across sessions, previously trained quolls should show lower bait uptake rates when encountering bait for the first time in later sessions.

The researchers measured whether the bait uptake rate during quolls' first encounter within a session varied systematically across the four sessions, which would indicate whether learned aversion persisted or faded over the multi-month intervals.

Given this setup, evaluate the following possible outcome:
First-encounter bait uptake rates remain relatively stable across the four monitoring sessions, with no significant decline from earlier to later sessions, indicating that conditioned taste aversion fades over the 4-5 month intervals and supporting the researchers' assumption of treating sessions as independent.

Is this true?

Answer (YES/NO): YES